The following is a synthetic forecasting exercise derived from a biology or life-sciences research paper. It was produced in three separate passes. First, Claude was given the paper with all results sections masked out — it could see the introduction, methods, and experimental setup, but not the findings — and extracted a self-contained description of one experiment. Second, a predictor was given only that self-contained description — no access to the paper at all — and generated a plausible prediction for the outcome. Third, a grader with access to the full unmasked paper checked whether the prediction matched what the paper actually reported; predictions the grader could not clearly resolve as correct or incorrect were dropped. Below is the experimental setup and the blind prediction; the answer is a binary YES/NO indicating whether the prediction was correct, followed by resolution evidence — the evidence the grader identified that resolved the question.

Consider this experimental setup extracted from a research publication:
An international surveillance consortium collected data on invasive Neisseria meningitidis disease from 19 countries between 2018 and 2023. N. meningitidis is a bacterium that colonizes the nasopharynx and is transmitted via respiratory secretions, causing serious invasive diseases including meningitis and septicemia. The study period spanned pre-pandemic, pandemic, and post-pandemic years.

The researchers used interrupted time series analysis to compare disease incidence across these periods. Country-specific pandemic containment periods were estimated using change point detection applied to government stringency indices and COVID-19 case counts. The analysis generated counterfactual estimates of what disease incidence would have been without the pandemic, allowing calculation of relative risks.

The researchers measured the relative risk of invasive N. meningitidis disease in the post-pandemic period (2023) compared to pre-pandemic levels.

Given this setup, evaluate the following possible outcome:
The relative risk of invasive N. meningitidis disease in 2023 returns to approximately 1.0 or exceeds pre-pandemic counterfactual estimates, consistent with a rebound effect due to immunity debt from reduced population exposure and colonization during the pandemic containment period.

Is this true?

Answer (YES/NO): NO